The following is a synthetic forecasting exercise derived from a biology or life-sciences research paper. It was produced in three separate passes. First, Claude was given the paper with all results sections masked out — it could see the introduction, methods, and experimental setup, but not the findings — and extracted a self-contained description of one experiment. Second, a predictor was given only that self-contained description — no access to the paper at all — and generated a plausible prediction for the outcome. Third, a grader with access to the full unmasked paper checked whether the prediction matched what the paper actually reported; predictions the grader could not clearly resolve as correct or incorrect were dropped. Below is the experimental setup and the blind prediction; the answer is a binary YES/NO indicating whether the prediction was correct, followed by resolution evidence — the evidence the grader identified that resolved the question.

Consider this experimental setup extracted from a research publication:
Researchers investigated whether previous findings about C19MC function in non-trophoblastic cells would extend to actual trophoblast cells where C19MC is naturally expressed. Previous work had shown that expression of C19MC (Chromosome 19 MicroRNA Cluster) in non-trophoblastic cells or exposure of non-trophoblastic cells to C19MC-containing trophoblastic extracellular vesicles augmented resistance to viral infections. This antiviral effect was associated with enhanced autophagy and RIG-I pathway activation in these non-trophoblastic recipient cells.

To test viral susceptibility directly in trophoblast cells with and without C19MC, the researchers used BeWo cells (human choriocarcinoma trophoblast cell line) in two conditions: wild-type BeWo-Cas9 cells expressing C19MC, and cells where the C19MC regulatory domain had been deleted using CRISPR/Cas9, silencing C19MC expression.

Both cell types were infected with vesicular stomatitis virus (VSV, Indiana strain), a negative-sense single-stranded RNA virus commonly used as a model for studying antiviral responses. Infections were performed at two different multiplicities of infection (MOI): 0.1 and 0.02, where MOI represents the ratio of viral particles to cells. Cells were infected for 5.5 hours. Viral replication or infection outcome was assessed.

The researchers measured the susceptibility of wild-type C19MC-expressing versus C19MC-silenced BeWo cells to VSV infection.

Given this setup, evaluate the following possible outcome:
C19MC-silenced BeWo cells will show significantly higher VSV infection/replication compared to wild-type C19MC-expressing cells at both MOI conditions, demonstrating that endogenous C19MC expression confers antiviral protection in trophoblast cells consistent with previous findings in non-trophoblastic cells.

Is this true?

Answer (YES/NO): NO